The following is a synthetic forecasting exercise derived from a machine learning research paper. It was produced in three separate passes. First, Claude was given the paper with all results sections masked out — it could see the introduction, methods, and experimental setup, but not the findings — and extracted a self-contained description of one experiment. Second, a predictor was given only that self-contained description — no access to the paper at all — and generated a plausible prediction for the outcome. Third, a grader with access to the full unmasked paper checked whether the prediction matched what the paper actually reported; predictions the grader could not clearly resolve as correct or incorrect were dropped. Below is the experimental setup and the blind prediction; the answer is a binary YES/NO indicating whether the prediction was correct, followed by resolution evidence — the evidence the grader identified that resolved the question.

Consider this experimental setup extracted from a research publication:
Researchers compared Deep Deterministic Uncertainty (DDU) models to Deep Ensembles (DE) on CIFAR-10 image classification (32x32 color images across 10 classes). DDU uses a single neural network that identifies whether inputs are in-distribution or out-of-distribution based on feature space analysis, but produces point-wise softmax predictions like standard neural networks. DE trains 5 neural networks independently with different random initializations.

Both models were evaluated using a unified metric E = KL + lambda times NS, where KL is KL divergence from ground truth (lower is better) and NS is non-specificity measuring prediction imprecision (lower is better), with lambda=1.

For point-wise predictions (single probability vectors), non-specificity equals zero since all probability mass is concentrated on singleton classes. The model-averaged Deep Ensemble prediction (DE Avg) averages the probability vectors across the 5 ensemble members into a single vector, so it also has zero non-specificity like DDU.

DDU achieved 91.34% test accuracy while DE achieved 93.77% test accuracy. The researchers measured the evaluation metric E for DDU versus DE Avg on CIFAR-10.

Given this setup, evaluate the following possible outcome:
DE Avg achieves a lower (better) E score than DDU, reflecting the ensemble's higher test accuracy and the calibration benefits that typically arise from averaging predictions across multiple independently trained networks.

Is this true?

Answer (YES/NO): YES